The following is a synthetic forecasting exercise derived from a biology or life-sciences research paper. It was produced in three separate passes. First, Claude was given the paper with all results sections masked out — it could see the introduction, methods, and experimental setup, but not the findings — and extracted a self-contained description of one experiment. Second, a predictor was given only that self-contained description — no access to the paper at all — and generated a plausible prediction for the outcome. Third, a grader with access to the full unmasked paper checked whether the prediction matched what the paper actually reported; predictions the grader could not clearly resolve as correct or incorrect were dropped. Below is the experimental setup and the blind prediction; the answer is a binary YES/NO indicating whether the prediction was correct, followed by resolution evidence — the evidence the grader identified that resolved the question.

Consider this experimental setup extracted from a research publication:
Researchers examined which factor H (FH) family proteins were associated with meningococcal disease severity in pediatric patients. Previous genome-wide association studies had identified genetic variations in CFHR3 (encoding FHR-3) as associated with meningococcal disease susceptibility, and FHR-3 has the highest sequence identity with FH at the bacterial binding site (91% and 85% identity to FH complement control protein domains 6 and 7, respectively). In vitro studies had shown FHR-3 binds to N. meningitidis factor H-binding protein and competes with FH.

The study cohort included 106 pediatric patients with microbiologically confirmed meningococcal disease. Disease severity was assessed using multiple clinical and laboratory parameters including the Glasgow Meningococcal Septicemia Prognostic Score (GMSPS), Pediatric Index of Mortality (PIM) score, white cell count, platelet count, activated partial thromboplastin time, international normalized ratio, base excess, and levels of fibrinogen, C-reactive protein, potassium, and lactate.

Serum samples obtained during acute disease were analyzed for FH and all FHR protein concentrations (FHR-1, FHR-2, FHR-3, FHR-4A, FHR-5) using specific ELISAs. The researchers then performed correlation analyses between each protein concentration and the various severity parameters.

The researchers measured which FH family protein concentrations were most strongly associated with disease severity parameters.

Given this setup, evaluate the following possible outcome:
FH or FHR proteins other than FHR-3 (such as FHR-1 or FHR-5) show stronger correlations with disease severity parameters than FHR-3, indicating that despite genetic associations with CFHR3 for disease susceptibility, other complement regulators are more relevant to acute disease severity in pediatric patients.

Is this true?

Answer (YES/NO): YES